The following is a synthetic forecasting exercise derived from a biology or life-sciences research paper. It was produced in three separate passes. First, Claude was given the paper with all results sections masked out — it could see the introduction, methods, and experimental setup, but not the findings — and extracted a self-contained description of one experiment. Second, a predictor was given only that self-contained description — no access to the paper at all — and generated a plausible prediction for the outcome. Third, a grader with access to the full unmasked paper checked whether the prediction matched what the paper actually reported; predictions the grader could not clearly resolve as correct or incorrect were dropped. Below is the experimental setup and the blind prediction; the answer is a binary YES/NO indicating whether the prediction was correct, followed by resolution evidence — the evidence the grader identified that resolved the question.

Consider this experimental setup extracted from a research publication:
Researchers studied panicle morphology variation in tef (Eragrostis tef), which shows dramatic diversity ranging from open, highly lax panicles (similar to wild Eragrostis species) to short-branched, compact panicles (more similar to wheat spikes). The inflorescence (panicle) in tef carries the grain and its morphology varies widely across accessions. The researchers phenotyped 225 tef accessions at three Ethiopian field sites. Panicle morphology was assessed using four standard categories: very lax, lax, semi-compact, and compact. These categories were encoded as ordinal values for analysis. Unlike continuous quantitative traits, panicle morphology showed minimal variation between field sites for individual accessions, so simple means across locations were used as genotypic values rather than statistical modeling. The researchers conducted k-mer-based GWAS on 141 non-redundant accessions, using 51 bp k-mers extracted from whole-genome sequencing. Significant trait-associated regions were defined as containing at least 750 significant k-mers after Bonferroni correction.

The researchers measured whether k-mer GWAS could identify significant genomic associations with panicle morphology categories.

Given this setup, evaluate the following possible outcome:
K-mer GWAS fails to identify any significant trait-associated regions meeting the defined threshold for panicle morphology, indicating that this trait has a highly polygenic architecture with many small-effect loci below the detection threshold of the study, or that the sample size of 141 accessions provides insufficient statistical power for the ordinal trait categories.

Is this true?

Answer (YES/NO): NO